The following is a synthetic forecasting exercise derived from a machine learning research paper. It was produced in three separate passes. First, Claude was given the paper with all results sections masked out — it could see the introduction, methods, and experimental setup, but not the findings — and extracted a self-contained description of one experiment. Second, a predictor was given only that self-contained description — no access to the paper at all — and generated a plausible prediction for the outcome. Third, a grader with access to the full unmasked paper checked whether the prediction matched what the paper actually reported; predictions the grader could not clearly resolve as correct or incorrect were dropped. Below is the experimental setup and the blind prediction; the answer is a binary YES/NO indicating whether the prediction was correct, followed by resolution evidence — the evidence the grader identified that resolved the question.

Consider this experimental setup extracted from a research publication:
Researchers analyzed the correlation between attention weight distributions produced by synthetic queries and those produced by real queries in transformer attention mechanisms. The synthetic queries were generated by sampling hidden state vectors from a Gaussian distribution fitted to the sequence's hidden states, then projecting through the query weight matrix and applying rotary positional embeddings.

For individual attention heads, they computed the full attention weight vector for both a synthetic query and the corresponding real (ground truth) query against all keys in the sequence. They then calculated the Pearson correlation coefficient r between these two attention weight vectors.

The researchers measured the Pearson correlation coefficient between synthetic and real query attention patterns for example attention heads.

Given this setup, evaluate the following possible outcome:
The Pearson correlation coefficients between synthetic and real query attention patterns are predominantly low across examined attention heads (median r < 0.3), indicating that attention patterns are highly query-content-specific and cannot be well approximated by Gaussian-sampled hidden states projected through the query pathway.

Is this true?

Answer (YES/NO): NO